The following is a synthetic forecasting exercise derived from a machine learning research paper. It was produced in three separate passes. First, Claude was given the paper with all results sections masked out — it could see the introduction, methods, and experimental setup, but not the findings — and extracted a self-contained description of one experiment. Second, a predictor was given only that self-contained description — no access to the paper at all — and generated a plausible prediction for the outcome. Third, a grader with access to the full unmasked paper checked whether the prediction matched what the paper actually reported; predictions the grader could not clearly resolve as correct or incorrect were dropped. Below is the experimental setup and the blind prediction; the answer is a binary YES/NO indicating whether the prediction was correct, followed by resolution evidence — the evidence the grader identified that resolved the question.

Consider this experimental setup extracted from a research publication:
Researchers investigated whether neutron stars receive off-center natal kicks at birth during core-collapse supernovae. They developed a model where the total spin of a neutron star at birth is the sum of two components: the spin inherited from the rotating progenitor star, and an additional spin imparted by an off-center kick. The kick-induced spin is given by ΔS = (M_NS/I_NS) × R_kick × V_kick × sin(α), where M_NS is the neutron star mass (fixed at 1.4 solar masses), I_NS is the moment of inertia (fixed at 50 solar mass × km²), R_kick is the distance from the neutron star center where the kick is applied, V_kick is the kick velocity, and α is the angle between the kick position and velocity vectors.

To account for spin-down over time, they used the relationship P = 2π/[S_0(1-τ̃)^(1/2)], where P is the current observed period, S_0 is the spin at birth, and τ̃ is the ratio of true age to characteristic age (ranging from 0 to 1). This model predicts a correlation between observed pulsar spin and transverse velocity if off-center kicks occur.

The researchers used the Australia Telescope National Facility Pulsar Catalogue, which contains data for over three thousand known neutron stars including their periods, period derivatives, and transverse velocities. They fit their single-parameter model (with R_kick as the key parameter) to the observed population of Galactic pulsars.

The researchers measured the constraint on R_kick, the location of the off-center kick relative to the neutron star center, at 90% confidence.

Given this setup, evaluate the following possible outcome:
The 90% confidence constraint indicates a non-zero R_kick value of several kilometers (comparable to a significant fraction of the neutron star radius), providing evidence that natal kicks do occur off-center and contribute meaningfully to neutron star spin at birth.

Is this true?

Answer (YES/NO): NO